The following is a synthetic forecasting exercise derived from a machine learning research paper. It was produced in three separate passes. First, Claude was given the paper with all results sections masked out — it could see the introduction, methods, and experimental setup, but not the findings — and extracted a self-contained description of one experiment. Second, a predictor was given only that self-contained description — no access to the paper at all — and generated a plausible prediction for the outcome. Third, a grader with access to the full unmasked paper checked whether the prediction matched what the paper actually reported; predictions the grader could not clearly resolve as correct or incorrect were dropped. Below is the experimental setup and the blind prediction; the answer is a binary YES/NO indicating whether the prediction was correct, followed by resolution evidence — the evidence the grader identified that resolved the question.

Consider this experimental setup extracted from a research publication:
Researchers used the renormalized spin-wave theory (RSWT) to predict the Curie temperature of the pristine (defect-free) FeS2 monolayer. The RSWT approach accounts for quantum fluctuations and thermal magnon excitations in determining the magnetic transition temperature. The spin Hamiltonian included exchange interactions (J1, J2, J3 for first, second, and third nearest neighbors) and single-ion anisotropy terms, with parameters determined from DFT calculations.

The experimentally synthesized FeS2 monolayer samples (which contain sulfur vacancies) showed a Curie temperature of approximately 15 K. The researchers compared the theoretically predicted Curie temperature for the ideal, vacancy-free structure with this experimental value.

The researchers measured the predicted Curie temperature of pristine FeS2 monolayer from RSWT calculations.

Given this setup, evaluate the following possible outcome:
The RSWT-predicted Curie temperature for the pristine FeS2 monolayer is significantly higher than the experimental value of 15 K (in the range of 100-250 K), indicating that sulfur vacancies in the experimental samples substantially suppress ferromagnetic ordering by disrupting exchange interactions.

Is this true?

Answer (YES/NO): NO